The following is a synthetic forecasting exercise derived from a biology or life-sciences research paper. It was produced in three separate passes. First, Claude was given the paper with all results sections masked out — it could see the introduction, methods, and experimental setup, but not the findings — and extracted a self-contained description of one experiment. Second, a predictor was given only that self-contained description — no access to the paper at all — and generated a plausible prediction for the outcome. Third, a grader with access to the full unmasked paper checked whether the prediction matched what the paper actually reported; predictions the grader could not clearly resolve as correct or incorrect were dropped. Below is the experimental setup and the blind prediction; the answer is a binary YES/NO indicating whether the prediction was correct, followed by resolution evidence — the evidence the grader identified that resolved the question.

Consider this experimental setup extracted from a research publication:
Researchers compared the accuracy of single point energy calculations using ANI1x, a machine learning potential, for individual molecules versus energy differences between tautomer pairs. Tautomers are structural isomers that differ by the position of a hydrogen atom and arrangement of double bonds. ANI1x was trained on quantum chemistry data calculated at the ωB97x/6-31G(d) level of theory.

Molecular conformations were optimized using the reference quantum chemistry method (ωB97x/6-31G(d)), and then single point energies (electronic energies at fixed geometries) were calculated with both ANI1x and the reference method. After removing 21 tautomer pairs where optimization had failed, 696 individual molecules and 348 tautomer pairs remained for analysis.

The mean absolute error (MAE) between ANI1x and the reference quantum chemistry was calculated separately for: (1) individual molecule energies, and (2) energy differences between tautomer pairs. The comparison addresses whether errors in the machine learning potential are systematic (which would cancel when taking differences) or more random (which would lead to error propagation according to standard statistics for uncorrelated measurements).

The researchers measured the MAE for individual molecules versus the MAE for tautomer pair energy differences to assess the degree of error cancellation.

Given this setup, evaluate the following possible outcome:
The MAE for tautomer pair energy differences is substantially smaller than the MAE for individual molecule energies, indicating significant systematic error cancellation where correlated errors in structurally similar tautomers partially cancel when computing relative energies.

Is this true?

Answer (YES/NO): NO